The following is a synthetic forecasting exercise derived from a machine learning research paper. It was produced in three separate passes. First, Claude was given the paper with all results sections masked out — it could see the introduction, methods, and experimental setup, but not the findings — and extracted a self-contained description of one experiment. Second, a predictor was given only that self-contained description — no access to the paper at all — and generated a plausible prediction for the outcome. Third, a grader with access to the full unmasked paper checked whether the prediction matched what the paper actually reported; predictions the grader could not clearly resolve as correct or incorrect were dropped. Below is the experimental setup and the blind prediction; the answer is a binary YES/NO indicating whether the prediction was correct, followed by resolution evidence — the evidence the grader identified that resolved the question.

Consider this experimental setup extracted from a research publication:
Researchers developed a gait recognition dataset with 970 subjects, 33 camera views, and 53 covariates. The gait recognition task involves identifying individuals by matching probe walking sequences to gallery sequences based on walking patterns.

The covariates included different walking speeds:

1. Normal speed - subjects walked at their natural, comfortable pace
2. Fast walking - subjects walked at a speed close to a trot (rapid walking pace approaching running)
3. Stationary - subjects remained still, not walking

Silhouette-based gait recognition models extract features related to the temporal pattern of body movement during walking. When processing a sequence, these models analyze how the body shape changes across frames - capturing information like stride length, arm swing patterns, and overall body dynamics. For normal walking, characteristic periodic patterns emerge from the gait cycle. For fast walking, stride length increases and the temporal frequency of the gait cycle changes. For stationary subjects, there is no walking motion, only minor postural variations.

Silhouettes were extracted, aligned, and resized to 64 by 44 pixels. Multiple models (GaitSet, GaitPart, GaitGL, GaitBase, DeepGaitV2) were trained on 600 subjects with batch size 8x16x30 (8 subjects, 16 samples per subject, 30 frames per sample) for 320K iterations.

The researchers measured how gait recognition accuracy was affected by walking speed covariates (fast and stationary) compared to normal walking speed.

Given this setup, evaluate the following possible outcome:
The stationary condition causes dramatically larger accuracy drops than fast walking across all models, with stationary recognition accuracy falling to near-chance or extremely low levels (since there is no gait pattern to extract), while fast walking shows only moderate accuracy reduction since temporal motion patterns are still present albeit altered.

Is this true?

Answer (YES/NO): NO